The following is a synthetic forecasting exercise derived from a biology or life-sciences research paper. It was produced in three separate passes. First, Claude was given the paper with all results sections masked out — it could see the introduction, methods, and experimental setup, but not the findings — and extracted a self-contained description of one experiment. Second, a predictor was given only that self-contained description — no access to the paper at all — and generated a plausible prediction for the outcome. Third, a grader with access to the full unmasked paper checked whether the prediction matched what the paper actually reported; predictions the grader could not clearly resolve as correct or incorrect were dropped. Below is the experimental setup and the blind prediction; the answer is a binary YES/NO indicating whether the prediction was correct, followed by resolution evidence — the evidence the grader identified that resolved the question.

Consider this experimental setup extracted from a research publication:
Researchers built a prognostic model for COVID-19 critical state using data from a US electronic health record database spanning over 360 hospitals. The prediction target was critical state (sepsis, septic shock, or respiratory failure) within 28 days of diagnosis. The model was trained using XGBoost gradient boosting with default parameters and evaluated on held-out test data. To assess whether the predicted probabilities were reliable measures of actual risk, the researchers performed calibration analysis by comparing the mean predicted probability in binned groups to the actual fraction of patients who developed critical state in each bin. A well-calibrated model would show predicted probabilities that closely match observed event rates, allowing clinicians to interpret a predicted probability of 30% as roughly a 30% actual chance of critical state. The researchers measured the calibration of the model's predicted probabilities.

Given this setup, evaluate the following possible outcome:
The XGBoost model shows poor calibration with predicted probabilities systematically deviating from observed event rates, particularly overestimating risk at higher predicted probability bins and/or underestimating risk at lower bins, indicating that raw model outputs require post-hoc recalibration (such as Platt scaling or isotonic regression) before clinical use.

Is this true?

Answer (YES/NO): NO